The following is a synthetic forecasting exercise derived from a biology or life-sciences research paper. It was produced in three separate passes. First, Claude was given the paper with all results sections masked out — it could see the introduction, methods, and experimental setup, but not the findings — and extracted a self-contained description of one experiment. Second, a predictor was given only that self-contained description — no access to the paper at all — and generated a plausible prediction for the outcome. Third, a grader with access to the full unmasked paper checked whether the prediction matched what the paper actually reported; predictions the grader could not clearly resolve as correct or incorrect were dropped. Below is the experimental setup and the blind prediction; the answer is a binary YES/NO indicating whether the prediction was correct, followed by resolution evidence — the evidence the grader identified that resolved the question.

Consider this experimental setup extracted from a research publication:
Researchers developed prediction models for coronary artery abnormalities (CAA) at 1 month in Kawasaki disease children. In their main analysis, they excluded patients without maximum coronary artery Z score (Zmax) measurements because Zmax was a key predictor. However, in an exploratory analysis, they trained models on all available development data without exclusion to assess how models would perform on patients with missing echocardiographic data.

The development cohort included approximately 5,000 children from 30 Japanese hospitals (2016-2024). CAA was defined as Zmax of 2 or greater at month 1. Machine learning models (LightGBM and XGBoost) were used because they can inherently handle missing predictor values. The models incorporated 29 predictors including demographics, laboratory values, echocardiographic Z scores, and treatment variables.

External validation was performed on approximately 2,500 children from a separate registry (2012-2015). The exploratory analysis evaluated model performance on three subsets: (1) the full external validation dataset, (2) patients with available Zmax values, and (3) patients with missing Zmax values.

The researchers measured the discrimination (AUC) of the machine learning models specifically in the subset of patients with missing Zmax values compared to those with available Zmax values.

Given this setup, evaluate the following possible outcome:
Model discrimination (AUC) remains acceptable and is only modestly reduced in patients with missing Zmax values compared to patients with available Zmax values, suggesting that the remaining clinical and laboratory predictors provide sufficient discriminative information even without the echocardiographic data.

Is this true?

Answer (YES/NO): NO